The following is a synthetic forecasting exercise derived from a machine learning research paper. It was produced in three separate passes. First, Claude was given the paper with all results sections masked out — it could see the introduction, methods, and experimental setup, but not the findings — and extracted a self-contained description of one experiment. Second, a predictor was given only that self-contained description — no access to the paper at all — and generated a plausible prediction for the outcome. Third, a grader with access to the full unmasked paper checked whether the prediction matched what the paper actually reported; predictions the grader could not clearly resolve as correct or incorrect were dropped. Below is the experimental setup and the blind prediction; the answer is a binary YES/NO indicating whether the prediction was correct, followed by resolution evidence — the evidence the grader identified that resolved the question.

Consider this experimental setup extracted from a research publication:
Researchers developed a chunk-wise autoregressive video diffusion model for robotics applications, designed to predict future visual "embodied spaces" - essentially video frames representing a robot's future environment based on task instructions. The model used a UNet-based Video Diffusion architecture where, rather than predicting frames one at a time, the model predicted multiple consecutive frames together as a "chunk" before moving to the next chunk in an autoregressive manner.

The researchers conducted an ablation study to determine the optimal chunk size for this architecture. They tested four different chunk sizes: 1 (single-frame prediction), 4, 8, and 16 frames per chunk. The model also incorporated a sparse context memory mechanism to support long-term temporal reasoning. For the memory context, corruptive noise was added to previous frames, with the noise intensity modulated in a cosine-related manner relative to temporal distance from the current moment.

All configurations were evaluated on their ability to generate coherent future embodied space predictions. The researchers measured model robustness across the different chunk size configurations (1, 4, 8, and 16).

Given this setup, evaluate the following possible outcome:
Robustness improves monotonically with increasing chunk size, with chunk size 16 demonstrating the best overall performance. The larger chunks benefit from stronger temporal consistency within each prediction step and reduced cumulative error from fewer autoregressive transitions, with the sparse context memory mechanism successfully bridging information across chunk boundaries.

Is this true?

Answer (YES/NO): NO